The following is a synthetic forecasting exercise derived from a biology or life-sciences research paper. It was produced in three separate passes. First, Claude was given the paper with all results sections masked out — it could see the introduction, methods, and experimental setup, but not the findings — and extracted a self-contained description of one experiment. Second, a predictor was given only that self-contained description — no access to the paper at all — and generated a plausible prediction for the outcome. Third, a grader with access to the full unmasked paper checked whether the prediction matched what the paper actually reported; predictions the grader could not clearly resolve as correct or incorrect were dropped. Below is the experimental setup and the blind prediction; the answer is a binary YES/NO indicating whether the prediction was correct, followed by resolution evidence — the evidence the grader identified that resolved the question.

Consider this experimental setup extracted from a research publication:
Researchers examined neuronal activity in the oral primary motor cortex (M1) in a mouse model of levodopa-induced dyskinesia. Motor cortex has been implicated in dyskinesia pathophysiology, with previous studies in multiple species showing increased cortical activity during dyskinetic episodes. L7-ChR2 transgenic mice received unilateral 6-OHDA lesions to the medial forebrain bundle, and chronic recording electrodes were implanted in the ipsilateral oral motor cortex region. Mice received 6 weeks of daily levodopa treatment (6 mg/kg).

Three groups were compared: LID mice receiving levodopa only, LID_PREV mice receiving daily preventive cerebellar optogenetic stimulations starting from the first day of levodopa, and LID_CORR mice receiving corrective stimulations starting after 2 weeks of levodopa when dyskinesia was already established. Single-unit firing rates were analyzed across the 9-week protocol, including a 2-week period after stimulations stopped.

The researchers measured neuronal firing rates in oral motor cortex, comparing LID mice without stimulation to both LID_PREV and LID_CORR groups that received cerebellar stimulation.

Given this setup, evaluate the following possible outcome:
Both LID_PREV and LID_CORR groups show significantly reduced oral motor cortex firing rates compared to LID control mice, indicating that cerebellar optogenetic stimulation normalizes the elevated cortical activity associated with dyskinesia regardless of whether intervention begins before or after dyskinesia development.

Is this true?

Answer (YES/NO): NO